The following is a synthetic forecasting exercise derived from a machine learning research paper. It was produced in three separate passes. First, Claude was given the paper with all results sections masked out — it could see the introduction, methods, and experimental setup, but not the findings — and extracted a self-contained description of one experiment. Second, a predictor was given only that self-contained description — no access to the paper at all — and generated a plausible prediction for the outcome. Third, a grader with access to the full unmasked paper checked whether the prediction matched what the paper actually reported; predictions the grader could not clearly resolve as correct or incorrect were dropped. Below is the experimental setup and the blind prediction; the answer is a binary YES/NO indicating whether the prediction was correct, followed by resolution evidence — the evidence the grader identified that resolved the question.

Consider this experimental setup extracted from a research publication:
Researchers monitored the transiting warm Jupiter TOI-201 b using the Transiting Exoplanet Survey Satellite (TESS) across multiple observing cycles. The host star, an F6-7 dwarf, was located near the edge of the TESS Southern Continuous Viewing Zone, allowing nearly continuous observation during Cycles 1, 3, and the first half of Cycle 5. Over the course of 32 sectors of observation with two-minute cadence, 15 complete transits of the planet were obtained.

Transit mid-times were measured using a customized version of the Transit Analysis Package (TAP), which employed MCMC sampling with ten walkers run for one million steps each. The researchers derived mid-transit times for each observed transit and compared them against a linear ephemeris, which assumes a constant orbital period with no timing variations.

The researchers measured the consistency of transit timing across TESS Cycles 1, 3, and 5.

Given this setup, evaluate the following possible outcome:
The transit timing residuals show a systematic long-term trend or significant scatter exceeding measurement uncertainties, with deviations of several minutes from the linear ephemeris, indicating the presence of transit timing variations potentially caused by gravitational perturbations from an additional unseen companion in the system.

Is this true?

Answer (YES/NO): YES